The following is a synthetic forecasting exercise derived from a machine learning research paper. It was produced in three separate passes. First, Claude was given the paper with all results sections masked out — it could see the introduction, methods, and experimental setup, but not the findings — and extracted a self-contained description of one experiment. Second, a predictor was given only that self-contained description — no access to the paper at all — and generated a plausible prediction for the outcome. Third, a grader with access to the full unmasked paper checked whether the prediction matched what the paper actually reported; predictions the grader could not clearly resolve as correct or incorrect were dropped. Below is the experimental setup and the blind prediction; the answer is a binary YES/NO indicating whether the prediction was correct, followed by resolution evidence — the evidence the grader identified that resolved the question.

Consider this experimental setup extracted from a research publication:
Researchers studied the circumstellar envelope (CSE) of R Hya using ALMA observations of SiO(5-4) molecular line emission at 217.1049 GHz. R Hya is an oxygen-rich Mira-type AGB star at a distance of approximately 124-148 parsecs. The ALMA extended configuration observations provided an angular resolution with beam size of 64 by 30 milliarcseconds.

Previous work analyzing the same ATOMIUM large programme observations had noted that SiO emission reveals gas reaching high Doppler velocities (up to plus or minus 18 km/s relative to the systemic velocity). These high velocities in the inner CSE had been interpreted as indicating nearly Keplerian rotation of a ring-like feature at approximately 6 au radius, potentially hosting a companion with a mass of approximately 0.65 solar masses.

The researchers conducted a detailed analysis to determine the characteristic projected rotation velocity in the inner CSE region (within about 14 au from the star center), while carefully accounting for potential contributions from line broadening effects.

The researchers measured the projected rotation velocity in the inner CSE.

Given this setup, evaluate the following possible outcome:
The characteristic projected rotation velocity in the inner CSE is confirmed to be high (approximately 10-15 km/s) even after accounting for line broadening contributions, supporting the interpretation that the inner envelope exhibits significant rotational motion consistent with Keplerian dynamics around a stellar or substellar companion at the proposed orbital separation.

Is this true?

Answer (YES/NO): NO